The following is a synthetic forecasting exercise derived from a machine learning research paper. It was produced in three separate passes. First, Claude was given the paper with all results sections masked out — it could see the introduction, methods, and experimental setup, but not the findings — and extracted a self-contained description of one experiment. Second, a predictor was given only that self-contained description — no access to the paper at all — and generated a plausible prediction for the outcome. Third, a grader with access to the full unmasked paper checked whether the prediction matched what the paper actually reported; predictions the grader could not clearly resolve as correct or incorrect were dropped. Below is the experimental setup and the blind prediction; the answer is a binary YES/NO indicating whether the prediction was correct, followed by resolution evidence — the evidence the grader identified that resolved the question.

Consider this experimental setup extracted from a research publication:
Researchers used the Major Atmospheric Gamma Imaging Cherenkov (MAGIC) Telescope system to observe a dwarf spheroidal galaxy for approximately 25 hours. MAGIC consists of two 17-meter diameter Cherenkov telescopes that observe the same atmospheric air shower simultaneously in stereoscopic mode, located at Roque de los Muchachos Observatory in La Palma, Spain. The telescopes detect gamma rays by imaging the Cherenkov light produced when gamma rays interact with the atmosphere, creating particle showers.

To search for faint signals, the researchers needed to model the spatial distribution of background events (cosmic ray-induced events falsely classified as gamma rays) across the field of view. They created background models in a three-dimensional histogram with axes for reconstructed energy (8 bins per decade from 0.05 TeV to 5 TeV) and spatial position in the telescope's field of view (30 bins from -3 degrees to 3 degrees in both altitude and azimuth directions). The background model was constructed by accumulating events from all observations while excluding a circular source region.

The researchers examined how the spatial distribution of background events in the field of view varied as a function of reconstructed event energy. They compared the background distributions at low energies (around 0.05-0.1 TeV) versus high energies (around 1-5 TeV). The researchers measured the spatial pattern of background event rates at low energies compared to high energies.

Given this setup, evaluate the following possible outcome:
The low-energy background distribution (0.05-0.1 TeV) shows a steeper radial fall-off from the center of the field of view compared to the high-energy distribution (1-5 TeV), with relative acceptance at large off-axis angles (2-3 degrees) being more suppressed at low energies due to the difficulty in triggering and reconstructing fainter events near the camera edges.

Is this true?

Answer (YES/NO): NO